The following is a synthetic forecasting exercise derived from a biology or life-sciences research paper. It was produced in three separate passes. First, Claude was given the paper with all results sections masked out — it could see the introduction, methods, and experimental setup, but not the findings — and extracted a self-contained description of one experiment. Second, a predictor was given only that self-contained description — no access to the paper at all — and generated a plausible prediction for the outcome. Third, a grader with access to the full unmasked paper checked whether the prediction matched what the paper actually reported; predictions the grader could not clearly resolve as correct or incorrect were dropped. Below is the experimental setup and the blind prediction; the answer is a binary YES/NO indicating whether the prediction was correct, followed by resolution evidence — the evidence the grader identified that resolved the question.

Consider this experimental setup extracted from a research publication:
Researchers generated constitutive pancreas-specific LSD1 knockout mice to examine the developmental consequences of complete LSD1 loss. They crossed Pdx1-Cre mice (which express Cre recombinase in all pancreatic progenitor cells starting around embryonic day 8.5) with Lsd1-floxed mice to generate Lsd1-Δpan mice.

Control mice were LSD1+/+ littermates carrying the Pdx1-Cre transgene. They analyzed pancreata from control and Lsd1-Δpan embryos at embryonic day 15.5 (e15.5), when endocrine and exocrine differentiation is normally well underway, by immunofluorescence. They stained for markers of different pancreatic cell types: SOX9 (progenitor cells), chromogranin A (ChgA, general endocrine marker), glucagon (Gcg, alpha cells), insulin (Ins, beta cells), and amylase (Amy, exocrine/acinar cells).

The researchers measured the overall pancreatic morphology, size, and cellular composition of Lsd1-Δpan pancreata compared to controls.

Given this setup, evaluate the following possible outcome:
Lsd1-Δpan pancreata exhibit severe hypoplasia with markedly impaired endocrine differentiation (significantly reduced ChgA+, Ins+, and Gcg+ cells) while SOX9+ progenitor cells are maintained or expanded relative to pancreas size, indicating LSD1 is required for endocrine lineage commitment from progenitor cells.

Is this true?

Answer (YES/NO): NO